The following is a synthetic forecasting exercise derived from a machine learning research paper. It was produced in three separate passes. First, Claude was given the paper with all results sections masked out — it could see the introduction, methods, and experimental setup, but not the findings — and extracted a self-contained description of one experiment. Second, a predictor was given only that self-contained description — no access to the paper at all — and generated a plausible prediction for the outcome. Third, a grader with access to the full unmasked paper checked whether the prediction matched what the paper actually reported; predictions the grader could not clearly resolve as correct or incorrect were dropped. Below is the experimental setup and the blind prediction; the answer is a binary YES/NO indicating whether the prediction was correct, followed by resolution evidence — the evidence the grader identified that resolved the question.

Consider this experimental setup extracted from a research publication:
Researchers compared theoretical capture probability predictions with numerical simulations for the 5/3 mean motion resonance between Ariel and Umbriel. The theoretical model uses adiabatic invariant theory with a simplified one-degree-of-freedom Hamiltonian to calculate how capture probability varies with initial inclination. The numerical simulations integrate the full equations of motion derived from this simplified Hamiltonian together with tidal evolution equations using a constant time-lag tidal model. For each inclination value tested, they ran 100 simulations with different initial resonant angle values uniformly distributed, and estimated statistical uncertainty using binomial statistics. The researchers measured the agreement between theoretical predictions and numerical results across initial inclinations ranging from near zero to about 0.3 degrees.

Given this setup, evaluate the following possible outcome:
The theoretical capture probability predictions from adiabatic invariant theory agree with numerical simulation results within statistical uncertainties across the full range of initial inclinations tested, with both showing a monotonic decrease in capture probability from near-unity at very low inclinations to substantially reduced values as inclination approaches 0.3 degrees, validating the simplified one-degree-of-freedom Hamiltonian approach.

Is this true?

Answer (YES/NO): YES